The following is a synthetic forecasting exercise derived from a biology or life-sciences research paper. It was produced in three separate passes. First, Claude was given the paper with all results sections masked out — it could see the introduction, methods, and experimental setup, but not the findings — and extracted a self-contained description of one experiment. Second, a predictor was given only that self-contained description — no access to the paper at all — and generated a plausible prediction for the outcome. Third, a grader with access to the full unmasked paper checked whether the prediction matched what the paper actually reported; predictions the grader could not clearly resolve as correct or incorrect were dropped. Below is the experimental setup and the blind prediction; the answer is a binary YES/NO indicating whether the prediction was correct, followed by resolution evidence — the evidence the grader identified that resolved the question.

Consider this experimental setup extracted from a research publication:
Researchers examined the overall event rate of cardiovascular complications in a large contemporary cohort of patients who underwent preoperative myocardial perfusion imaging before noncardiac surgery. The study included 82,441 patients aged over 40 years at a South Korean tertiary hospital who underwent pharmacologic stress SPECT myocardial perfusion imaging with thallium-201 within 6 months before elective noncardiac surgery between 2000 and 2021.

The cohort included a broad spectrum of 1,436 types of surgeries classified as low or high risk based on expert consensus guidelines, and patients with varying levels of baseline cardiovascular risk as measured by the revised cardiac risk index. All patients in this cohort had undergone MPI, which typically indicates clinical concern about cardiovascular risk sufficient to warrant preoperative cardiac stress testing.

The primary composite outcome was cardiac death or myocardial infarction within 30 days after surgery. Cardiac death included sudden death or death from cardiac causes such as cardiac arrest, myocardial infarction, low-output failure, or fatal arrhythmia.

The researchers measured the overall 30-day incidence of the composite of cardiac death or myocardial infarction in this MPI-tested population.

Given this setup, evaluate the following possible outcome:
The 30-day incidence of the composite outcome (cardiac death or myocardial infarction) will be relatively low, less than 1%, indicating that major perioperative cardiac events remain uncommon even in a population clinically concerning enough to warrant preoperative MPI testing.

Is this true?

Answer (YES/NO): YES